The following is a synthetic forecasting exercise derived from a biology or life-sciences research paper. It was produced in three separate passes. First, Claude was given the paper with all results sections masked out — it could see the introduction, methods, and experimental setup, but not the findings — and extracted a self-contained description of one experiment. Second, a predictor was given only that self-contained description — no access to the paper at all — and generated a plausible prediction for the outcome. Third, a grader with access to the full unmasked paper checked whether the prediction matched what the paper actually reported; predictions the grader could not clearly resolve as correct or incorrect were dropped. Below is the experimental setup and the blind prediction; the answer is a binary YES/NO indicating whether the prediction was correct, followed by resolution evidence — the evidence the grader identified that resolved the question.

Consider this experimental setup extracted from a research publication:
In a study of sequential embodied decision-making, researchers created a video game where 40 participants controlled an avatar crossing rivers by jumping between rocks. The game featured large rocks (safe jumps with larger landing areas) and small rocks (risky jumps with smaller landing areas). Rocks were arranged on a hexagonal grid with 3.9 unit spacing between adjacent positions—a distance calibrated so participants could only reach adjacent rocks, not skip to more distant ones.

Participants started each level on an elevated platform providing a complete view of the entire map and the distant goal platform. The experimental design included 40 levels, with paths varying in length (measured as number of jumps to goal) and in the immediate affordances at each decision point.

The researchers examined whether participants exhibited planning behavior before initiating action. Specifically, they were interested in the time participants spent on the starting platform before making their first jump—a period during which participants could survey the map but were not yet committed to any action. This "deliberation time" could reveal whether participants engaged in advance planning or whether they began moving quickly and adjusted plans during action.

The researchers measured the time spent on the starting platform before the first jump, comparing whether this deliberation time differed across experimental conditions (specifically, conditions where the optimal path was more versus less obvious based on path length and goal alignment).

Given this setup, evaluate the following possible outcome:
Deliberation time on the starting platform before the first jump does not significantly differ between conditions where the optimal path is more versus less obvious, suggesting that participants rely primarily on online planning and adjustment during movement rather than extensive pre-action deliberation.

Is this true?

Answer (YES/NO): NO